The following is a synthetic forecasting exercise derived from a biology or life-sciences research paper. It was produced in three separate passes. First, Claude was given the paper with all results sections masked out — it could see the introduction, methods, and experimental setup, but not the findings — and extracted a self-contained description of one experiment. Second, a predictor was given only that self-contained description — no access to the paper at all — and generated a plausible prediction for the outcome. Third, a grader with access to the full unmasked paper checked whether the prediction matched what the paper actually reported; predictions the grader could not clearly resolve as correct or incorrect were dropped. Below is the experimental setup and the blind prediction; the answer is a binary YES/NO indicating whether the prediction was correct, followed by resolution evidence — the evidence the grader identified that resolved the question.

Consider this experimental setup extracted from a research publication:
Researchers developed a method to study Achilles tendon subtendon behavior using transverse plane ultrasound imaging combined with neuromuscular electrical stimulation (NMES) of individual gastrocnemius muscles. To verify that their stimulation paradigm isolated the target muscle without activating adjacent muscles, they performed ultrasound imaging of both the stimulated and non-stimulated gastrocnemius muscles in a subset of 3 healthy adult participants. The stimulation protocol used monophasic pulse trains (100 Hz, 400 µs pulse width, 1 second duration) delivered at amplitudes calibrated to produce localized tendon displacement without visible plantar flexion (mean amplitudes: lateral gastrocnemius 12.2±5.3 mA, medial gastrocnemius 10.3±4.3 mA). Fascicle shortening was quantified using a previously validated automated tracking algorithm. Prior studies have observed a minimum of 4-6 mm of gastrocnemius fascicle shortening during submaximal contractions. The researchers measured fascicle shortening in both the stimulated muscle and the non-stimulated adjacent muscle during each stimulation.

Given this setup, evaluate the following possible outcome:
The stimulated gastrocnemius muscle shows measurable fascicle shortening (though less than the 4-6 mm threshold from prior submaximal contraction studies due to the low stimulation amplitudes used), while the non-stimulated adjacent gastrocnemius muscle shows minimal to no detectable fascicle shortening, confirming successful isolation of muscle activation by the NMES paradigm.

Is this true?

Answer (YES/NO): NO